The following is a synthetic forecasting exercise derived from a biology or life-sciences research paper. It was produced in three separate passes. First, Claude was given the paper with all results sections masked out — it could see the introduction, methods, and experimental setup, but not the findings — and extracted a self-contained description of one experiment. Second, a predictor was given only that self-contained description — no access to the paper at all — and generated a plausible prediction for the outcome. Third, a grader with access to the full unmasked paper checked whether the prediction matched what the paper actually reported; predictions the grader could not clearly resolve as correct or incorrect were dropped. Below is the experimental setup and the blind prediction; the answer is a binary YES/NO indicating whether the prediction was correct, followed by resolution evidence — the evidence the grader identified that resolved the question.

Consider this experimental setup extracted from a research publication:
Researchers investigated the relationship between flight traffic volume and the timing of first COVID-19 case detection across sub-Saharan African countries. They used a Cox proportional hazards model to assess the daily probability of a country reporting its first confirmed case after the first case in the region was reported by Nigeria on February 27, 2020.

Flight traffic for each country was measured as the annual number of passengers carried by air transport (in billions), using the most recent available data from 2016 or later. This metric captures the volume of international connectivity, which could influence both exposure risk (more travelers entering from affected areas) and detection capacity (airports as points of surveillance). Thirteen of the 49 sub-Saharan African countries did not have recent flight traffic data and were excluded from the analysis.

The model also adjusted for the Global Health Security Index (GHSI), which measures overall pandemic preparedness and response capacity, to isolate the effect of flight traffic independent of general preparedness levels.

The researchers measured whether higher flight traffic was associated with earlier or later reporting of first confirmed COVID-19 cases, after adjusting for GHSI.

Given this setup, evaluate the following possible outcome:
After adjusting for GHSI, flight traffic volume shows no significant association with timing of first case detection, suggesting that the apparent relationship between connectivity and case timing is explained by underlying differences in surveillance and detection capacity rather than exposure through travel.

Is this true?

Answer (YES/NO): NO